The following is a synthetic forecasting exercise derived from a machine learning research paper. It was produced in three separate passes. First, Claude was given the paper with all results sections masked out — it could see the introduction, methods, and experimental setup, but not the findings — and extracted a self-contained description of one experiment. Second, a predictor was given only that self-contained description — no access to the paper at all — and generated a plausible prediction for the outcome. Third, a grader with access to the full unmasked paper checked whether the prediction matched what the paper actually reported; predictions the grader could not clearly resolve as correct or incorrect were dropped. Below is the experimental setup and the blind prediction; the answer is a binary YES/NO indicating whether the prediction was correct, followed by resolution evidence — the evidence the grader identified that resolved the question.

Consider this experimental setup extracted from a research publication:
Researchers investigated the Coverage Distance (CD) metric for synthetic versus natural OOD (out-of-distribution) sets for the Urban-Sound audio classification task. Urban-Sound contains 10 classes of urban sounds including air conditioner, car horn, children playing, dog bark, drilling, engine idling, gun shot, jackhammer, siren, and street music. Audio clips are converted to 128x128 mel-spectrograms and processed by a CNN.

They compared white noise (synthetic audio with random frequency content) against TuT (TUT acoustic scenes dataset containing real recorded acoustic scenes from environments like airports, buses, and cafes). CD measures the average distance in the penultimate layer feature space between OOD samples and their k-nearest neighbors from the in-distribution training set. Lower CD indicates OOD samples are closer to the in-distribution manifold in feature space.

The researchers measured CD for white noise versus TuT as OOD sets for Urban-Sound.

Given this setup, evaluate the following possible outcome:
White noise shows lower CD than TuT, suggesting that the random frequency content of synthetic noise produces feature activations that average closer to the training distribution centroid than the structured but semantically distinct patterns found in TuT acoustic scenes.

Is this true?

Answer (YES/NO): NO